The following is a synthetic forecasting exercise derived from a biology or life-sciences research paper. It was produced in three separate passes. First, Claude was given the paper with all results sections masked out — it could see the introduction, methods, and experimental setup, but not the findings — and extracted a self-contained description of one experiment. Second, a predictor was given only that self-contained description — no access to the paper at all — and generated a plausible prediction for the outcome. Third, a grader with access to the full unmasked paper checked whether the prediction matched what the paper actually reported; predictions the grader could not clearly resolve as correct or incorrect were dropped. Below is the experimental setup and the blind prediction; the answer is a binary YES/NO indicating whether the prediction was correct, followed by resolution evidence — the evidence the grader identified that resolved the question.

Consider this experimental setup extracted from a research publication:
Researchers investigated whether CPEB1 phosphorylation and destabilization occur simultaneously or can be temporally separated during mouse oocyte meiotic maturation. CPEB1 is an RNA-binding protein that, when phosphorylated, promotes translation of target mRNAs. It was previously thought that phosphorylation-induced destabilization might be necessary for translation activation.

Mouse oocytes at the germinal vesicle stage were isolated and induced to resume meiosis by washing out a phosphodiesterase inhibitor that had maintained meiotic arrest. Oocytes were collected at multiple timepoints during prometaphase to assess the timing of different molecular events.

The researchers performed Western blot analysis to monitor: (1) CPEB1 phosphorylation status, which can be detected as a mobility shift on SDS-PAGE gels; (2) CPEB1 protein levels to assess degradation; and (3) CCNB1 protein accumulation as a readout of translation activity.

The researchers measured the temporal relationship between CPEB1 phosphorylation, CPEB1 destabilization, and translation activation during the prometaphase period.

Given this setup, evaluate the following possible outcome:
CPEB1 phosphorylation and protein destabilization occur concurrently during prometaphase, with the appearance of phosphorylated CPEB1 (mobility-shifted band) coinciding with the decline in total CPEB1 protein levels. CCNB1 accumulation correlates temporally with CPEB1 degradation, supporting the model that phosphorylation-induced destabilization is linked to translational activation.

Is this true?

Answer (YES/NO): NO